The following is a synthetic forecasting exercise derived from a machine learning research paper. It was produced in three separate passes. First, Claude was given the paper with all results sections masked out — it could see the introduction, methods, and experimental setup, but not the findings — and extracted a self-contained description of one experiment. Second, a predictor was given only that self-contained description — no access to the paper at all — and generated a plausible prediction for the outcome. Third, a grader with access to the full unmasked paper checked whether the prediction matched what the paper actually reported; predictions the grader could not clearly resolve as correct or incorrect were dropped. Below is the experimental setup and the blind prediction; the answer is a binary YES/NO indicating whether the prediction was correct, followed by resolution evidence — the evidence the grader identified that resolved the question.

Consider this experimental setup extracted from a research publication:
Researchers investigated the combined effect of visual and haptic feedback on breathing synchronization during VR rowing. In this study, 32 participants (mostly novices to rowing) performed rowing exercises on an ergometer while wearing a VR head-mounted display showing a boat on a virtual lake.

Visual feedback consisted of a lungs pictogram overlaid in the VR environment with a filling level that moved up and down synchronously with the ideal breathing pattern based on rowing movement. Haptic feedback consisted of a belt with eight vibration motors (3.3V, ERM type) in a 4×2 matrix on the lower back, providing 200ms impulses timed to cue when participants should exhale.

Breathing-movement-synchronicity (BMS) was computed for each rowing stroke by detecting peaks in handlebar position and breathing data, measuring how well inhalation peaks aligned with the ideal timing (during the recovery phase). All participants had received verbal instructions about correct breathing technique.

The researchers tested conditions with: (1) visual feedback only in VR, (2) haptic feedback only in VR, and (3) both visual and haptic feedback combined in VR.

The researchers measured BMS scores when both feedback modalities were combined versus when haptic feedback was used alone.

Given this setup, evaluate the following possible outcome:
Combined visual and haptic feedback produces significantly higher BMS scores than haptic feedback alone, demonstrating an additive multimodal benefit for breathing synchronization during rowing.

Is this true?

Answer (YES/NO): NO